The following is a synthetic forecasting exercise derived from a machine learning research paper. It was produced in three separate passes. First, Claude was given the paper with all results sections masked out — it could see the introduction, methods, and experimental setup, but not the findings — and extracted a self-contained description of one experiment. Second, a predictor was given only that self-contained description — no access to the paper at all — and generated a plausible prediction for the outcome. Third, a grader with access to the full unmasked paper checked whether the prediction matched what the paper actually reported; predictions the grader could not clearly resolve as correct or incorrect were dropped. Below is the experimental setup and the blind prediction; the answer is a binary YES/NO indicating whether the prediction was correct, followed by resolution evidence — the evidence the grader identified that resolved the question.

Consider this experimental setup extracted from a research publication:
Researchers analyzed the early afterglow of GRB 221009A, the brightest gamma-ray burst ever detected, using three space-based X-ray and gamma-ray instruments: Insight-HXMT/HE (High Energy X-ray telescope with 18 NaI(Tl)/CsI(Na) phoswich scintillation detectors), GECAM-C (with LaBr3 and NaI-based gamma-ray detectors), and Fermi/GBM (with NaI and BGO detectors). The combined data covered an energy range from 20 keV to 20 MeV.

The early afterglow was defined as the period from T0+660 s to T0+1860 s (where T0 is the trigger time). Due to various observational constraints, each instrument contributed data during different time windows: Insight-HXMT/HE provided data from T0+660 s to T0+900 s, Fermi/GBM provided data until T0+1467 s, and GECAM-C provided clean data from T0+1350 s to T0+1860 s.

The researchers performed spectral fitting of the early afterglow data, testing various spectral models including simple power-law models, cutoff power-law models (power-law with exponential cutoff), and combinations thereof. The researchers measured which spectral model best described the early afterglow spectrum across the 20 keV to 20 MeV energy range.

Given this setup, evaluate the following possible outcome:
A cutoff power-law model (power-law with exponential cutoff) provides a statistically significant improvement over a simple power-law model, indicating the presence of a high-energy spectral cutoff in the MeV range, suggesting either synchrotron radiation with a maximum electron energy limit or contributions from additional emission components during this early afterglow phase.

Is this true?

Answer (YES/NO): NO